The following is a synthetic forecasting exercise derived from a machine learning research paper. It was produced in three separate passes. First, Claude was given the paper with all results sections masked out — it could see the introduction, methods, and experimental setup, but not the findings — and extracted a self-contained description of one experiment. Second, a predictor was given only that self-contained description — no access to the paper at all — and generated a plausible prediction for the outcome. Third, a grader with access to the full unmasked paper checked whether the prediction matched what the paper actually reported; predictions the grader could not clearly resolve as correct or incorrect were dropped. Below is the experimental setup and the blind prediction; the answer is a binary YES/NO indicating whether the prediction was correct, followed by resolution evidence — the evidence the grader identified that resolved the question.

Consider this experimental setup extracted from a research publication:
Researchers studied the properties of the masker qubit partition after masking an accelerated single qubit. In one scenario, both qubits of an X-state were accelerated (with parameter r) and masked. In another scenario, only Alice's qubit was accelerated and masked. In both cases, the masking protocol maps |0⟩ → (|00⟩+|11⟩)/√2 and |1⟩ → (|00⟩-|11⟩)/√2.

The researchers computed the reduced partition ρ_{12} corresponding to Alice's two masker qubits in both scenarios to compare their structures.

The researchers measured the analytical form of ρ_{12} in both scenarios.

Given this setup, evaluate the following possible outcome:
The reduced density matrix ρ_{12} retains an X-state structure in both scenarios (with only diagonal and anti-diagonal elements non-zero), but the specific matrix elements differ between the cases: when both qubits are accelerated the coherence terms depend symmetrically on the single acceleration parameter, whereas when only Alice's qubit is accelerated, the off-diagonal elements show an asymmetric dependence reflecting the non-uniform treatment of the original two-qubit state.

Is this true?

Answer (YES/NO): NO